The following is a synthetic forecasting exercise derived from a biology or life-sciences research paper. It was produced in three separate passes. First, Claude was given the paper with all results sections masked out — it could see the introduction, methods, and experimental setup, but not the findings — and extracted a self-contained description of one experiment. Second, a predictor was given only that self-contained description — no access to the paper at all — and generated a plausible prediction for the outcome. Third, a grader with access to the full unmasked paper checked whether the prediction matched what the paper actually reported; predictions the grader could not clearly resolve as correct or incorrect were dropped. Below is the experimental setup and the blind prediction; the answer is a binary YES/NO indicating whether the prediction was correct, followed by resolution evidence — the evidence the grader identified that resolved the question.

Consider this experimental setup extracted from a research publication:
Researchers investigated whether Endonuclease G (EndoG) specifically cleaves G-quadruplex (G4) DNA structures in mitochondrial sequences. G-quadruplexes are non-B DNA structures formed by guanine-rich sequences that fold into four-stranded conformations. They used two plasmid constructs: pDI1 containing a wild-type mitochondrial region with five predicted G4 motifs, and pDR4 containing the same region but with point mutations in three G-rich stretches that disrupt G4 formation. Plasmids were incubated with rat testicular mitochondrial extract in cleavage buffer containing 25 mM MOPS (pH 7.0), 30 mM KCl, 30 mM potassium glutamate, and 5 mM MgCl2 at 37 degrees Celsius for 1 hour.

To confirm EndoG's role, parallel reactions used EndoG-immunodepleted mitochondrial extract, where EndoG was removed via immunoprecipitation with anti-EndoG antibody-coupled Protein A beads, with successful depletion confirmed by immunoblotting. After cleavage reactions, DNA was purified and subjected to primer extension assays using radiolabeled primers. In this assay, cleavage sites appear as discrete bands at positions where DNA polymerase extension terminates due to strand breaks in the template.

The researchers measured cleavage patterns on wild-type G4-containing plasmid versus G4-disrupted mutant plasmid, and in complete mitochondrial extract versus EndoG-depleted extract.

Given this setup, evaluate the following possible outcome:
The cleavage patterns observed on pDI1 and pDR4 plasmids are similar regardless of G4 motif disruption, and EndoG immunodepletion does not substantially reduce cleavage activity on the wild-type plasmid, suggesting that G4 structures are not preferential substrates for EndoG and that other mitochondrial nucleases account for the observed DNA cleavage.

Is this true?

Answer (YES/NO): NO